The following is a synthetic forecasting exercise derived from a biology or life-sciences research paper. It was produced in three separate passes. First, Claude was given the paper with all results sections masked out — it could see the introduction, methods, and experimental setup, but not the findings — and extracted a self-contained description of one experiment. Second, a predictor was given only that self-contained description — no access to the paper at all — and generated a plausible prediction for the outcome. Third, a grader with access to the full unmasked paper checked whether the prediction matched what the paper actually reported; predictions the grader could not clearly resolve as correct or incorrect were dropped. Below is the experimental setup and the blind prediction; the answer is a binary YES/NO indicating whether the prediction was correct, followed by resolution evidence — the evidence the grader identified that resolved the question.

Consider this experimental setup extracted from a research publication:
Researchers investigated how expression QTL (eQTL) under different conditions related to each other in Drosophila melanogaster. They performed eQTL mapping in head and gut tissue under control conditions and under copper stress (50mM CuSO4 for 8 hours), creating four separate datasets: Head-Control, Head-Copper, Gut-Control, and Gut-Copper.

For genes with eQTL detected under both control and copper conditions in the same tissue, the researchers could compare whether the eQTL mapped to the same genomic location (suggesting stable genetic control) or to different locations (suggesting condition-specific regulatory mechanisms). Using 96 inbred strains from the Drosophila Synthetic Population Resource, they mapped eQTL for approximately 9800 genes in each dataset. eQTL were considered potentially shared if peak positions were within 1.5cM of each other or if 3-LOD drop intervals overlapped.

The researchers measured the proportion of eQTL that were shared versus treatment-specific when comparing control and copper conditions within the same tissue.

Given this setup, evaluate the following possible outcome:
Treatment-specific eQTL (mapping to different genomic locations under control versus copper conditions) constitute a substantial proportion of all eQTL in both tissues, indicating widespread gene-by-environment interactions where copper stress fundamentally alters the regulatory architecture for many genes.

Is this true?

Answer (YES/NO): NO